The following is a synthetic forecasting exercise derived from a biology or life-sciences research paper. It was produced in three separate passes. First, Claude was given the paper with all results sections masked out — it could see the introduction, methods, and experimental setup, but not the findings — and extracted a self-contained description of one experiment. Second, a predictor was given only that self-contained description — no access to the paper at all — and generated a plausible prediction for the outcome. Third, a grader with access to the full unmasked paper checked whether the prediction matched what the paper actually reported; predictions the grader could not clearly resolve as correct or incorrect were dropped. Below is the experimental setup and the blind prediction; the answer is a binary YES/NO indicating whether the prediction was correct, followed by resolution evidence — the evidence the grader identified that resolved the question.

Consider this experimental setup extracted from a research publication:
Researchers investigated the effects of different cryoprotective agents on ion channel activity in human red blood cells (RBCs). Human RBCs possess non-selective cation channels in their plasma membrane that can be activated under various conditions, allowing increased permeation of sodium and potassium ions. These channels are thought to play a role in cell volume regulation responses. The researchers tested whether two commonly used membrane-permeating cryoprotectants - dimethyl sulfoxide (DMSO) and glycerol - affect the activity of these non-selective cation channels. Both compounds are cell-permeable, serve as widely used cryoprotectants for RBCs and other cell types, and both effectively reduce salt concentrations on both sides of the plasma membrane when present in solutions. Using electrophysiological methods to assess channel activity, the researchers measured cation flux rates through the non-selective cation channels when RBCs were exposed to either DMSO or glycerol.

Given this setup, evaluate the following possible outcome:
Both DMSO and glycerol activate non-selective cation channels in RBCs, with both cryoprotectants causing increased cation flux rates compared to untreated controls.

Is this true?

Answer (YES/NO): NO